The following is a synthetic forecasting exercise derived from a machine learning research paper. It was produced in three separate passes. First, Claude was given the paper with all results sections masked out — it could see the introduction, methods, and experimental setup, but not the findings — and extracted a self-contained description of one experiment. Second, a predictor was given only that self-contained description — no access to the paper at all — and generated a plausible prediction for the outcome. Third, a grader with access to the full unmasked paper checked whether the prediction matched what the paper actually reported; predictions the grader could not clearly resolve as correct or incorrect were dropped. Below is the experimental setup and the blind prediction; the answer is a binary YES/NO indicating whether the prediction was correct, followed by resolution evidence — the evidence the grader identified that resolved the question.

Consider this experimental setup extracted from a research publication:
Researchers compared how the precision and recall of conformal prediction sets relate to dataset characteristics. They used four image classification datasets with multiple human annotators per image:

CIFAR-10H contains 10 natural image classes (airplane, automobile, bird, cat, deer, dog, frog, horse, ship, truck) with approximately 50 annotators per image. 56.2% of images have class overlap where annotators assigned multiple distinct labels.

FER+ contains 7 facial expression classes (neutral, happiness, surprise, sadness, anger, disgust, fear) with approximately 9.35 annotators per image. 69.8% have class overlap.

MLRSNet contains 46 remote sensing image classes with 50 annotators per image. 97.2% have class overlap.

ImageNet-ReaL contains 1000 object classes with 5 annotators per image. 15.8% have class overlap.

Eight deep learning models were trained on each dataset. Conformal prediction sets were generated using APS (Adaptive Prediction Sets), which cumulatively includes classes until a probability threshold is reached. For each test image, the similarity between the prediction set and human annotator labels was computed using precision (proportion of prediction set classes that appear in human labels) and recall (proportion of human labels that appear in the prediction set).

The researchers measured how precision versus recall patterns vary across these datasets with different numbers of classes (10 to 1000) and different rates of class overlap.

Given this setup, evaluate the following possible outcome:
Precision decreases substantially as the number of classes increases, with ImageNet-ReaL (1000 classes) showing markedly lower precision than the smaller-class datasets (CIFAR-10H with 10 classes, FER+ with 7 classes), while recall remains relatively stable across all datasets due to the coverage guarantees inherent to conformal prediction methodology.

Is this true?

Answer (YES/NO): NO